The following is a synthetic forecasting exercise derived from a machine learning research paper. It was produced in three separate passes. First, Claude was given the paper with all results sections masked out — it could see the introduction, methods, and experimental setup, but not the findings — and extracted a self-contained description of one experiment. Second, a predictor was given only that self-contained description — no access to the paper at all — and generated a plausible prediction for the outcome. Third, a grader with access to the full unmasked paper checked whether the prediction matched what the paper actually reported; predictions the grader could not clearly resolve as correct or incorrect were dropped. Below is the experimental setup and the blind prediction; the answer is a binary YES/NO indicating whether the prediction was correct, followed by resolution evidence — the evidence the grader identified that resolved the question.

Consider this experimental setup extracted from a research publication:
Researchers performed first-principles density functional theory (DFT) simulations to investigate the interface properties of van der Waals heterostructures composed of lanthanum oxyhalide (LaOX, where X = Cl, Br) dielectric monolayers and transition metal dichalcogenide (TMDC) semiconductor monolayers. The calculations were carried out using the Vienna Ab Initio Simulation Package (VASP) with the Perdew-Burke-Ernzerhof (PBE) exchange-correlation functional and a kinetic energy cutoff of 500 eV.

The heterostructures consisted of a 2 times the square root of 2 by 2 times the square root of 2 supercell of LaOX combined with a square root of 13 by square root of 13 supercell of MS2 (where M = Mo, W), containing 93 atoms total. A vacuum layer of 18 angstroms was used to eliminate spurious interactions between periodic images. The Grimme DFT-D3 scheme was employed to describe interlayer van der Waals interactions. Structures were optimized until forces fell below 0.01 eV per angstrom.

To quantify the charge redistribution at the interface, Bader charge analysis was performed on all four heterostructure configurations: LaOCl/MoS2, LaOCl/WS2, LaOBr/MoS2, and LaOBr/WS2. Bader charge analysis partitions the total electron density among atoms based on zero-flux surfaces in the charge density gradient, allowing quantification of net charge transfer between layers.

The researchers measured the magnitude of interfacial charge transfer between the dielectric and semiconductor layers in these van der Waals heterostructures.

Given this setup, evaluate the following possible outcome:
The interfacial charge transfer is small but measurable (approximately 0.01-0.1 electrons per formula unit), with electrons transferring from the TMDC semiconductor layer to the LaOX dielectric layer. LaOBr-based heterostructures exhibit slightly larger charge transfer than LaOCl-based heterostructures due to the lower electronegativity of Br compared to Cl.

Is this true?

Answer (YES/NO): NO